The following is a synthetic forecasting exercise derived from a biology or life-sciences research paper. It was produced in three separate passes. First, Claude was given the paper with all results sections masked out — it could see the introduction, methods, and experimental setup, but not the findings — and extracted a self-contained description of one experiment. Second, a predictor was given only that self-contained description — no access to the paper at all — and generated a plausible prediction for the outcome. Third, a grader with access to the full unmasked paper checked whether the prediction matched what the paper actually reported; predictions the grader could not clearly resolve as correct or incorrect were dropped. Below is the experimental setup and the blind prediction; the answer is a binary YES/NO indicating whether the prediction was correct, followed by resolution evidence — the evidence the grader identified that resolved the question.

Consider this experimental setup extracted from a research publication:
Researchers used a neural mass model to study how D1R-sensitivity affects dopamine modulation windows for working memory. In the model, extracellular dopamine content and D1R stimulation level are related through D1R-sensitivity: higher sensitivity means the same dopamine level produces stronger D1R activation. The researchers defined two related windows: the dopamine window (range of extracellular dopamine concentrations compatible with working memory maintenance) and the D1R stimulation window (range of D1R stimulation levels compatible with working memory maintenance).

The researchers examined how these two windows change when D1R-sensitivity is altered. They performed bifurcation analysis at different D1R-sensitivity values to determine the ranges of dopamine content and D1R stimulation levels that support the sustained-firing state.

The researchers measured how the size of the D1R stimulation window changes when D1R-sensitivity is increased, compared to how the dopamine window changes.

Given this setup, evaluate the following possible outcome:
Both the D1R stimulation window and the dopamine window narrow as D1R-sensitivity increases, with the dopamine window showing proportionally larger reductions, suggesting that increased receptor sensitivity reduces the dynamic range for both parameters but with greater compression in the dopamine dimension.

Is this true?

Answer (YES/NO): NO